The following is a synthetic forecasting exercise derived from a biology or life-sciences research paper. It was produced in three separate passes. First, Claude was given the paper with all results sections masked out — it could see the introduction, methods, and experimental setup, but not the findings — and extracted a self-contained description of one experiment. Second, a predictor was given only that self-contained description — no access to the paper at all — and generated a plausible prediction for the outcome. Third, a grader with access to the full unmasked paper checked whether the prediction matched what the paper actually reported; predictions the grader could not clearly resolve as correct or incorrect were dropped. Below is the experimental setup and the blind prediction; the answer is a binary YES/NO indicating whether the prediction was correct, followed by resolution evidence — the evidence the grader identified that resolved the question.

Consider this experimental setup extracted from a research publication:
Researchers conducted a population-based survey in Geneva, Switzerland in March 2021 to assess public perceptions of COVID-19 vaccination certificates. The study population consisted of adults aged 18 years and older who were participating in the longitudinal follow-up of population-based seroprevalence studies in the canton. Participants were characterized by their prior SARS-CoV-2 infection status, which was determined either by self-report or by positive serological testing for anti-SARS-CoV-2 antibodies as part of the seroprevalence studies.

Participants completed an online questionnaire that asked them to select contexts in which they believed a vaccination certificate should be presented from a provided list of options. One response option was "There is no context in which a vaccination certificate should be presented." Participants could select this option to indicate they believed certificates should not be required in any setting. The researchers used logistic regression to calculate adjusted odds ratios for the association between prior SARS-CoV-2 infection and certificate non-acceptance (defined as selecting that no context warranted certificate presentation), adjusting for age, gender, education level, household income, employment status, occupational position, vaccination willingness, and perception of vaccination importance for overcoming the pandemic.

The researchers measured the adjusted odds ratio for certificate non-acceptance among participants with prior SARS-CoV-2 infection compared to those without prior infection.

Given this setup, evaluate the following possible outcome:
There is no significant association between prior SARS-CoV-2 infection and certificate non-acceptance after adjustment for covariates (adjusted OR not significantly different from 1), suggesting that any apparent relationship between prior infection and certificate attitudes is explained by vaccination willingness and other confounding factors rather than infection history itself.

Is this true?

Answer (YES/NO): YES